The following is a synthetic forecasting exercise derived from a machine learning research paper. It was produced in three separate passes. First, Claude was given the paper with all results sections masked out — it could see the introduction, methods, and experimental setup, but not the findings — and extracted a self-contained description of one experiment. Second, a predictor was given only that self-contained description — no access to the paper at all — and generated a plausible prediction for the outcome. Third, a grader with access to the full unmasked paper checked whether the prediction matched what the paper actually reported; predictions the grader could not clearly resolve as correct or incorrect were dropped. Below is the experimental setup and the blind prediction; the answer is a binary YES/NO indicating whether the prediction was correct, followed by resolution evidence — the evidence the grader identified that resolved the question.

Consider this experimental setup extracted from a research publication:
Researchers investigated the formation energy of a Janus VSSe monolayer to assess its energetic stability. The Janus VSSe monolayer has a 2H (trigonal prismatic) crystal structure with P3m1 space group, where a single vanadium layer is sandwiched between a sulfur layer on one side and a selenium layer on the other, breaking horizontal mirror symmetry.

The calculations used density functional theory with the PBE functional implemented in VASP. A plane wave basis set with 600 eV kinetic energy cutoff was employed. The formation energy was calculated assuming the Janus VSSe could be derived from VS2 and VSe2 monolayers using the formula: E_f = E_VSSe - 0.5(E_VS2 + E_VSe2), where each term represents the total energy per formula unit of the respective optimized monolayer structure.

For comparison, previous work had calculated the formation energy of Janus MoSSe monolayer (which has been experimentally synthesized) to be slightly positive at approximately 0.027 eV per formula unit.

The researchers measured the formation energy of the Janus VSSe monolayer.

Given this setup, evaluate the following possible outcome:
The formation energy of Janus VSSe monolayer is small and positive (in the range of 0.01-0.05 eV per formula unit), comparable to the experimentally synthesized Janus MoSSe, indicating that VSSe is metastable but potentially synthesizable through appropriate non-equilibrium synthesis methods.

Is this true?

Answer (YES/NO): NO